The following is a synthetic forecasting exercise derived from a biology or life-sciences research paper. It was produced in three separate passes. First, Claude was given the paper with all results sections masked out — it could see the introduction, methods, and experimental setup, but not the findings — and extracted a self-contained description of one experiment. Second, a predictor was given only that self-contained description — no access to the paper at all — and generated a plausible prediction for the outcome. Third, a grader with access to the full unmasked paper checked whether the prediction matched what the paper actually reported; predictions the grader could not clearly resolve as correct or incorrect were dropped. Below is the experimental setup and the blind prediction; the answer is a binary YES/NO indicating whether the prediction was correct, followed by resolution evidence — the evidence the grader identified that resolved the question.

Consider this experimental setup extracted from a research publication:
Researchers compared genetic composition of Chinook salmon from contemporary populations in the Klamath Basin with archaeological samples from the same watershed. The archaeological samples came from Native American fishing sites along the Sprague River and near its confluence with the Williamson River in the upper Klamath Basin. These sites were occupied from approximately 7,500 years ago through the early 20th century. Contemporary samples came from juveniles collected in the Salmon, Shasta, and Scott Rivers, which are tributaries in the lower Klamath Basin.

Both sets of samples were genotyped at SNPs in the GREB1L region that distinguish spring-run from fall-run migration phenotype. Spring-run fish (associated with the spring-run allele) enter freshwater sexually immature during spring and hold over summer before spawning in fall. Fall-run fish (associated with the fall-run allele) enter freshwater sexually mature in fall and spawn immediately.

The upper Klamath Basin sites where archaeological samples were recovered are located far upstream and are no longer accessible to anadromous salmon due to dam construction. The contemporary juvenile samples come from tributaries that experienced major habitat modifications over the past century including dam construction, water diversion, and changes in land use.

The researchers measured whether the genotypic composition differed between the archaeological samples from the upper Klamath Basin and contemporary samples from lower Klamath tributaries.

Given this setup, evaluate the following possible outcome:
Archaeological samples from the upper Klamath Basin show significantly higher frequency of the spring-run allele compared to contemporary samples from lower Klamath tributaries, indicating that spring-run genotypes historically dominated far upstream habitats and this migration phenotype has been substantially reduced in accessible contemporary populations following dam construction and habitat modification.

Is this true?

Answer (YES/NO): YES